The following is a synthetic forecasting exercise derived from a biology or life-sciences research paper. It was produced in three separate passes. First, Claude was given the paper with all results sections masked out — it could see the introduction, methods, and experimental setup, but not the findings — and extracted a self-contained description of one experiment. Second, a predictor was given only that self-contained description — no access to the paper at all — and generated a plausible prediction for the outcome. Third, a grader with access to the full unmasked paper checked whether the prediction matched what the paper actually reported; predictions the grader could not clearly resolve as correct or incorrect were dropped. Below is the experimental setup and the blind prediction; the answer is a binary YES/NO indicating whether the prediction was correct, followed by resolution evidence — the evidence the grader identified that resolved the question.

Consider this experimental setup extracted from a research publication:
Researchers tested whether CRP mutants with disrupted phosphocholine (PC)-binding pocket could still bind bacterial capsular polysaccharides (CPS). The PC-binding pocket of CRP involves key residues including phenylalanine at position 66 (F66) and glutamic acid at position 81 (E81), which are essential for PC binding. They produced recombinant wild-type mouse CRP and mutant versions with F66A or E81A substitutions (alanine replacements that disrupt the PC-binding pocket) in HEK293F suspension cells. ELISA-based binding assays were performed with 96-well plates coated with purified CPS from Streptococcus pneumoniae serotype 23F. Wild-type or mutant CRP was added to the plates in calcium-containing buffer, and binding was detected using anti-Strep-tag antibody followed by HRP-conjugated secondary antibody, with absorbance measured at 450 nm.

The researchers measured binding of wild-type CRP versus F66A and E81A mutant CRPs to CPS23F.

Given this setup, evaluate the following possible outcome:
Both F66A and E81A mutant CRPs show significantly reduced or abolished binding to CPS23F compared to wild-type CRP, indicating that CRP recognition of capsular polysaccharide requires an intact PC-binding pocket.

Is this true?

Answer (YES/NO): NO